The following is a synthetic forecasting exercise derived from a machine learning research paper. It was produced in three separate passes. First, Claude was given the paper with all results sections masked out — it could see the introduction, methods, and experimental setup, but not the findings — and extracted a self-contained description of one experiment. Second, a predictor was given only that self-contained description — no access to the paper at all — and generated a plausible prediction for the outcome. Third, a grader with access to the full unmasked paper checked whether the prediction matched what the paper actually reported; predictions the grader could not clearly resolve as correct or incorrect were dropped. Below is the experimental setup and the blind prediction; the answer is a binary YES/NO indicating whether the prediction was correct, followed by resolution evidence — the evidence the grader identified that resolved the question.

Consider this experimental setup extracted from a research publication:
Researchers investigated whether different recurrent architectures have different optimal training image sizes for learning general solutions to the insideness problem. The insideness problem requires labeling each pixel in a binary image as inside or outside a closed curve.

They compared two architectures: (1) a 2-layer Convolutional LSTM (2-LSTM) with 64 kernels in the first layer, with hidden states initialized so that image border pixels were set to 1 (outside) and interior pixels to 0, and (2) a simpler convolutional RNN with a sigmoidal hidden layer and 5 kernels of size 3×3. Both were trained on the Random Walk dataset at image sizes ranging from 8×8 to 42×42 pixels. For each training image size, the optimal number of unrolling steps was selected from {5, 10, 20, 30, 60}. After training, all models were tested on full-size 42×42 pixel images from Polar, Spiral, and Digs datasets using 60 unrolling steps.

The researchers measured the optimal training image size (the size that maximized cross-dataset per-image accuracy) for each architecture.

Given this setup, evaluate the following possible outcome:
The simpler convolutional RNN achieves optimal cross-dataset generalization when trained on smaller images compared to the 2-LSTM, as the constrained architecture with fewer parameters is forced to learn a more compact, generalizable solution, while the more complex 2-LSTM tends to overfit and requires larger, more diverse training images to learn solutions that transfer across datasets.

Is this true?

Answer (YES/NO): YES